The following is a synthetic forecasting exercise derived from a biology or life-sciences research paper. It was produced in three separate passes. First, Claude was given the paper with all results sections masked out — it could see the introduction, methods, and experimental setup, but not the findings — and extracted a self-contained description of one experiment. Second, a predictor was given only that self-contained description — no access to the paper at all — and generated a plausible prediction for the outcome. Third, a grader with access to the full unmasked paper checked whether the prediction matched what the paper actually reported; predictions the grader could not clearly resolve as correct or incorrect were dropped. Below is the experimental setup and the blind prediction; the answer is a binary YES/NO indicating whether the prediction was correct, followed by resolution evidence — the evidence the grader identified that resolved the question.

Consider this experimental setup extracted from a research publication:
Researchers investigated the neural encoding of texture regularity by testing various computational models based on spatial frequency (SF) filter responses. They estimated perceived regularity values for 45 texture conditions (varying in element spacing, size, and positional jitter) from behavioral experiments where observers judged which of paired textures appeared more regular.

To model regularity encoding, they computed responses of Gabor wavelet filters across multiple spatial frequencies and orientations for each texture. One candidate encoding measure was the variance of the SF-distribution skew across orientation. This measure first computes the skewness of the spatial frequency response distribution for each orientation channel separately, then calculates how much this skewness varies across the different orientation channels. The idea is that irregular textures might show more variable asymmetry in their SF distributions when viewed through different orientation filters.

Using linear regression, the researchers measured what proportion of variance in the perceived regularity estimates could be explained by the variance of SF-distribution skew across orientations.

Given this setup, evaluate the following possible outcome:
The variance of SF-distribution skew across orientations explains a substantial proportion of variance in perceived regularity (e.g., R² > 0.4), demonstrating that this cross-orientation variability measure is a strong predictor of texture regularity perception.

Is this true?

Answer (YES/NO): YES